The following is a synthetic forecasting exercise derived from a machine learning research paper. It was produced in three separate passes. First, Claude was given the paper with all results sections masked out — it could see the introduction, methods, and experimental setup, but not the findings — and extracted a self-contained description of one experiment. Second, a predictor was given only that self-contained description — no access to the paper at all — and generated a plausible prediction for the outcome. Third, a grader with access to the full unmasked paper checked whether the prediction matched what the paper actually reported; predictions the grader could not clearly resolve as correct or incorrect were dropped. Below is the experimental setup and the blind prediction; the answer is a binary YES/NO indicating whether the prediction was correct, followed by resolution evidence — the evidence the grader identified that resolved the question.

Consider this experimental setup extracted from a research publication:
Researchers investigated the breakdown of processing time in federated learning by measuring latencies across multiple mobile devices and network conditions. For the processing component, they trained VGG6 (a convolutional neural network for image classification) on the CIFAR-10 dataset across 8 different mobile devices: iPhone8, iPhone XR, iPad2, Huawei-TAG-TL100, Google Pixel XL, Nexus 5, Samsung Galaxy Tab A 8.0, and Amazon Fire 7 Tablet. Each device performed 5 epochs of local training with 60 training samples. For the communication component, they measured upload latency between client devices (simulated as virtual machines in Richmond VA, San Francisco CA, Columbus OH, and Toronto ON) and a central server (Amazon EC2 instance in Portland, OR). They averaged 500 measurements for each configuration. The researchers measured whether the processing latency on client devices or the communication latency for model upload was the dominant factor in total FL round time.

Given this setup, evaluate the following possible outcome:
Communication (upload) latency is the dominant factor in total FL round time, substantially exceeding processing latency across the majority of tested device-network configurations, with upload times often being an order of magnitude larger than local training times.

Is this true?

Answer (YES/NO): NO